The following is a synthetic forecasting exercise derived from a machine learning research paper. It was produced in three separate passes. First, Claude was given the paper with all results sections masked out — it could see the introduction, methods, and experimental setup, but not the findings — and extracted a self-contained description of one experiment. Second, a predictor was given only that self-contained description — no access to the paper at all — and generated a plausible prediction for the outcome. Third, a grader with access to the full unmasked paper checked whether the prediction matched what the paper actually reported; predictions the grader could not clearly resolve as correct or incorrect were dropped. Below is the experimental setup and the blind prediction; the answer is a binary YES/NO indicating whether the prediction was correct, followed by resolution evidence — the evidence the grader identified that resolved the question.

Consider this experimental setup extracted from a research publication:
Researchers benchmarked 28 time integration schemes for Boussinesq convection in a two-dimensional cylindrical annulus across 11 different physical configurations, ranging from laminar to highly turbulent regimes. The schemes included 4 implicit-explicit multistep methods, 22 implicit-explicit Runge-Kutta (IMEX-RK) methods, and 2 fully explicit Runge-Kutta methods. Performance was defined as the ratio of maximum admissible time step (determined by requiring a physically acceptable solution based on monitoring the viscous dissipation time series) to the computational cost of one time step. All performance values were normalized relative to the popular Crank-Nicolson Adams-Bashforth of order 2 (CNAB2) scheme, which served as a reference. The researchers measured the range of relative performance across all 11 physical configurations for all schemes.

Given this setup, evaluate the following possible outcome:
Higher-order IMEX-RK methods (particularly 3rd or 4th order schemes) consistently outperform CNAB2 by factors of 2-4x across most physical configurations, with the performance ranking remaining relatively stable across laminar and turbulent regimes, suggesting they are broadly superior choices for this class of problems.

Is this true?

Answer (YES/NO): NO